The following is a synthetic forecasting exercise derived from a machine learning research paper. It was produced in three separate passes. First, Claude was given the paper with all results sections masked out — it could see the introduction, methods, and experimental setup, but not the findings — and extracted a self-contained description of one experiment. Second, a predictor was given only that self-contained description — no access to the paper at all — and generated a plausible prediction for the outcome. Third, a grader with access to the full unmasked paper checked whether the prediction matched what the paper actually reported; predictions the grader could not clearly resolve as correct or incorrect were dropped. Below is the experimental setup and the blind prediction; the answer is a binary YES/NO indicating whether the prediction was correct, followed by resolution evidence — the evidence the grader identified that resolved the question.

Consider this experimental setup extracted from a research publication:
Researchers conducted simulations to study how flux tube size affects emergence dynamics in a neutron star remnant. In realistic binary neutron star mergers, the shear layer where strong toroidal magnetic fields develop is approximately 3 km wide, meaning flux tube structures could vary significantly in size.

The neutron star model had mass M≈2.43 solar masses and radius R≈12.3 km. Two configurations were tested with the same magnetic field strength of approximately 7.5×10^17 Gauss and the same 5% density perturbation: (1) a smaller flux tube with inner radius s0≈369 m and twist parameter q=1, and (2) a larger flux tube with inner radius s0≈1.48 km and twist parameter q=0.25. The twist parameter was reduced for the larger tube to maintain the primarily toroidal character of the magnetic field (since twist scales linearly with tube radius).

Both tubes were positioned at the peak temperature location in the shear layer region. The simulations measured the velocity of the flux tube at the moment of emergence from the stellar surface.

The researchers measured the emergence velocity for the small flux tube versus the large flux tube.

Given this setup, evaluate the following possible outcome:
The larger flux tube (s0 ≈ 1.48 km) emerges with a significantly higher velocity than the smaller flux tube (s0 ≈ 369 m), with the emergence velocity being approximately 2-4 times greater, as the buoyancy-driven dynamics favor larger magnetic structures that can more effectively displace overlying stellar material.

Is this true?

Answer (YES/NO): NO